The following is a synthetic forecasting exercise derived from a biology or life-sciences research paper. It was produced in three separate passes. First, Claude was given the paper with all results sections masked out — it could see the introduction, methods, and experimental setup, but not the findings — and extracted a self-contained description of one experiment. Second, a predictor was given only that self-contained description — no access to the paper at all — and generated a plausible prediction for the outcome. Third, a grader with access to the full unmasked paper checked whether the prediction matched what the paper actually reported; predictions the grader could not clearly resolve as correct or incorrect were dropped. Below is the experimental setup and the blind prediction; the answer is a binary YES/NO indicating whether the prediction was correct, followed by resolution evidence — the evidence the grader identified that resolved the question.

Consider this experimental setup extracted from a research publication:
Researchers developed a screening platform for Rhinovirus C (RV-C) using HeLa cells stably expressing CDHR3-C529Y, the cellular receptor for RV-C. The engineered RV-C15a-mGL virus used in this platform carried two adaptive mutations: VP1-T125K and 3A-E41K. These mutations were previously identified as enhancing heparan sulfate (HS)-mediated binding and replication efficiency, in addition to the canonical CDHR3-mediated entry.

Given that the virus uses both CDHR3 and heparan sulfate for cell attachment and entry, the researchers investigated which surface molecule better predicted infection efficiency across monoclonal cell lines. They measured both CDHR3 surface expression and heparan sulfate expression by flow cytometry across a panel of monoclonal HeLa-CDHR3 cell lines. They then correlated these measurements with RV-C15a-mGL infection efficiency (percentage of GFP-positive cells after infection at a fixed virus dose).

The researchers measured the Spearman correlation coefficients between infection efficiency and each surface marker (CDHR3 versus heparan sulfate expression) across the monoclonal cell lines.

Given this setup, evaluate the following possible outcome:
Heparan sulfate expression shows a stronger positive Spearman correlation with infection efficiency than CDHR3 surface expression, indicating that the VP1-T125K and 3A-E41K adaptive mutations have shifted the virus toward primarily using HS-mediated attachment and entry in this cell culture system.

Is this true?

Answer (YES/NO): NO